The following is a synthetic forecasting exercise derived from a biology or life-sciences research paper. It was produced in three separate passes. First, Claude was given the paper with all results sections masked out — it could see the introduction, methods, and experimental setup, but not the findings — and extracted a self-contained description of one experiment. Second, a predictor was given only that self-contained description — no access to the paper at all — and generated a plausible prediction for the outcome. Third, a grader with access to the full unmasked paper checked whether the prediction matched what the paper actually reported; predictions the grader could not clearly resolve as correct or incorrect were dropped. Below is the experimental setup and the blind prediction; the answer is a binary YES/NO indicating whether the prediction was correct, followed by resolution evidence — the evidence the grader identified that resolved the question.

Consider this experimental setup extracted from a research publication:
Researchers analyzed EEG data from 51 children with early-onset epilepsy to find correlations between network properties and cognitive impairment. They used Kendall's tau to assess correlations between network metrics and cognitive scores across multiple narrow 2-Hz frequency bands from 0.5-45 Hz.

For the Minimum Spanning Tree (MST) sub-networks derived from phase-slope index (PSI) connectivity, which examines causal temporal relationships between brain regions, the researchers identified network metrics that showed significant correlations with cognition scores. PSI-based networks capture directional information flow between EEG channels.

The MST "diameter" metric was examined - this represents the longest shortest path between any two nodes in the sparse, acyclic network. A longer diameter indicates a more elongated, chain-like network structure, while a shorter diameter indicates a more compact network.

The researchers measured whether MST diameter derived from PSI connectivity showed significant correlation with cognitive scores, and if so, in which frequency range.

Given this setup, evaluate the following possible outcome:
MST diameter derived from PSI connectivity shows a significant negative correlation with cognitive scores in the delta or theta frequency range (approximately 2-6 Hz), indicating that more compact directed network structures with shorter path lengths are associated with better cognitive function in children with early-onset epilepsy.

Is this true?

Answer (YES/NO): NO